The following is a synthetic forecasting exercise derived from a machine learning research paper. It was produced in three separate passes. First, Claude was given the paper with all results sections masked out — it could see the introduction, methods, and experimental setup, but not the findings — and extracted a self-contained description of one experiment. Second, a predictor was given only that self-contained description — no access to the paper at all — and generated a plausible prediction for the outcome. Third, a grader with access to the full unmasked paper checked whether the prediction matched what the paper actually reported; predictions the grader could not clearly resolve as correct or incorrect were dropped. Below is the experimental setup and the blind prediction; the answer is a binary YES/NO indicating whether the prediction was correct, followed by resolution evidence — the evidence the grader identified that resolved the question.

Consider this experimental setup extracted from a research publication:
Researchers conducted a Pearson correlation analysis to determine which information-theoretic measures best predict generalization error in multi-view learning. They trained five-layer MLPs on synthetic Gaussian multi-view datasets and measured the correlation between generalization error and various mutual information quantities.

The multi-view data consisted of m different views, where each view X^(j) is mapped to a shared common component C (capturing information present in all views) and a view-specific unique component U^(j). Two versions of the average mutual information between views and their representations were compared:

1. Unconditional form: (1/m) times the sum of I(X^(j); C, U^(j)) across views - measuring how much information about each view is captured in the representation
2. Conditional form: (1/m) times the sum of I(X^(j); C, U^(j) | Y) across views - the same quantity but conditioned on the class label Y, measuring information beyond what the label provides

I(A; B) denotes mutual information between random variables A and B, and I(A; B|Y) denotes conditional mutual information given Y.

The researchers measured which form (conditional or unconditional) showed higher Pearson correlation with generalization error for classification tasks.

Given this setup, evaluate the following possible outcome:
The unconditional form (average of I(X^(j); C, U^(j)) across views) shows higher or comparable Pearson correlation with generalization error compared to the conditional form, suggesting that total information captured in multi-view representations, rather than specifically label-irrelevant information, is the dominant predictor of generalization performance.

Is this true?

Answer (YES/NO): NO